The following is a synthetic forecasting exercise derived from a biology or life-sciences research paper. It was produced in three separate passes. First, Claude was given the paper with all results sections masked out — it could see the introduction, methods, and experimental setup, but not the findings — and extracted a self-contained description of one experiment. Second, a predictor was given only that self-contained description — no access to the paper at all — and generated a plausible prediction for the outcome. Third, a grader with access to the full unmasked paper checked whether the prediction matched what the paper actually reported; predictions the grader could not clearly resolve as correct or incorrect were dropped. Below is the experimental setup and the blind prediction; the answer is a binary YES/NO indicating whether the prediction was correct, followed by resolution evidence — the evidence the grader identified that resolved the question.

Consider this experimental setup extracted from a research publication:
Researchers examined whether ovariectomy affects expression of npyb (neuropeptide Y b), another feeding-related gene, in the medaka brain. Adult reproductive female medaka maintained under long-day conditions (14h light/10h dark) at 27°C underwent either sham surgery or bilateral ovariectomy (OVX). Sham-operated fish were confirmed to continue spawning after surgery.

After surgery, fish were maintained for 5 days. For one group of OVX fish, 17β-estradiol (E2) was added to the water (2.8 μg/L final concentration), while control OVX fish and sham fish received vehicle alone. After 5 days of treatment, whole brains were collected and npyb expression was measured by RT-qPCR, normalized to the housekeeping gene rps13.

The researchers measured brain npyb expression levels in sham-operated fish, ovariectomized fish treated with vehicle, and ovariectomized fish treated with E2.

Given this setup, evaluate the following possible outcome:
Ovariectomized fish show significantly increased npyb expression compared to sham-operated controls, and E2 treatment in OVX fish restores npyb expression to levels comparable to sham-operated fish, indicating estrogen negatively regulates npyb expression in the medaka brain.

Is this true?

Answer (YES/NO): NO